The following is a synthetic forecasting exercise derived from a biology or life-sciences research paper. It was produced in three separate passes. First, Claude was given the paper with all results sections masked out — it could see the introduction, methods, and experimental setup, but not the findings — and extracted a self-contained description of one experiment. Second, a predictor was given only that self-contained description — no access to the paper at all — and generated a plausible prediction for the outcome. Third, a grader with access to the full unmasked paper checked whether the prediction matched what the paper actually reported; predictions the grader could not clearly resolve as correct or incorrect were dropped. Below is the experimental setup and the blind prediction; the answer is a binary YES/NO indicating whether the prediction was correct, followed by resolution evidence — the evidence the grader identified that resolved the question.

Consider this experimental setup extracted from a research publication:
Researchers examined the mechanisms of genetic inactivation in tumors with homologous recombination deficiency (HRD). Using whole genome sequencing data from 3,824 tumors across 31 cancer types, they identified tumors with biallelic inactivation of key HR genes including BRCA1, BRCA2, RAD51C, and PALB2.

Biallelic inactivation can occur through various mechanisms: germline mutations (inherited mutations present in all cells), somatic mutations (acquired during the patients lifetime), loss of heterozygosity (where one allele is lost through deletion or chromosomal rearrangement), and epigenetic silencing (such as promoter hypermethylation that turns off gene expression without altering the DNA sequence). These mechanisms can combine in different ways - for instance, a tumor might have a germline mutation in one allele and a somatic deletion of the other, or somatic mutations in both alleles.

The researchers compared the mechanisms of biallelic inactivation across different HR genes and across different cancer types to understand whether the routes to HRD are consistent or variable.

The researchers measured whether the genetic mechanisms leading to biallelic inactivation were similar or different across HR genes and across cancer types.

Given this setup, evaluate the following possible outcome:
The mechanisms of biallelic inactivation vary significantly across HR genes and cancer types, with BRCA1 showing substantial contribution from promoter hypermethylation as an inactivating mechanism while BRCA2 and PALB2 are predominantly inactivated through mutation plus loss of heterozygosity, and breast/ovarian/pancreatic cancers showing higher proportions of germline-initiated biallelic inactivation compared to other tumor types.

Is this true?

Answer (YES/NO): NO